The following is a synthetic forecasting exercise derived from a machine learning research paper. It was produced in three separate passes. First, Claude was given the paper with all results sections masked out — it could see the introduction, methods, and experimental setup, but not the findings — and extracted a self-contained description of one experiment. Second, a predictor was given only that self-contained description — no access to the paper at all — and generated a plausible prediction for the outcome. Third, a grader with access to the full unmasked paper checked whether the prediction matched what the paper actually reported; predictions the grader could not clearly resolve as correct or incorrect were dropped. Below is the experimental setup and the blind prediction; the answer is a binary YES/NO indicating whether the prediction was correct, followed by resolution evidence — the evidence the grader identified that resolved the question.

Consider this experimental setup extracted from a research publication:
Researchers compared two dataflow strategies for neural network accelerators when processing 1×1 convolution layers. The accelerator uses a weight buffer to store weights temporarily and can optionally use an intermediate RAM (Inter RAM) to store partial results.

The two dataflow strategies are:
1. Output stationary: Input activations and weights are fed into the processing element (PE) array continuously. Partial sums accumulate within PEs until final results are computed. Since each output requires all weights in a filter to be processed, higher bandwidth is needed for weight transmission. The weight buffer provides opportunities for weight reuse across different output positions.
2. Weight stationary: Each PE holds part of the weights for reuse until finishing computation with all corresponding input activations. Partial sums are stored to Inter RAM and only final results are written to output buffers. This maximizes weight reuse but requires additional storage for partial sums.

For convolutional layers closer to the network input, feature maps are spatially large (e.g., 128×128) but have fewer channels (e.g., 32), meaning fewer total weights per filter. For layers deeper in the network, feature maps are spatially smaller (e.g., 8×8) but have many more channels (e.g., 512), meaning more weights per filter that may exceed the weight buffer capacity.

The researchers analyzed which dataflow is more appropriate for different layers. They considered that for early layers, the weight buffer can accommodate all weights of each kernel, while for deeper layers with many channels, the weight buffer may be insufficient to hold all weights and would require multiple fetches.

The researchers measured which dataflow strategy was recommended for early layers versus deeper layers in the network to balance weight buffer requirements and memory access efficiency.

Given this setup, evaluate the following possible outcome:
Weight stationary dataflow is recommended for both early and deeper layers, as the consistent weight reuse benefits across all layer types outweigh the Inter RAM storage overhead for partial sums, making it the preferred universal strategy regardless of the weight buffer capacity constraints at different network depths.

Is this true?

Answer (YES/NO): NO